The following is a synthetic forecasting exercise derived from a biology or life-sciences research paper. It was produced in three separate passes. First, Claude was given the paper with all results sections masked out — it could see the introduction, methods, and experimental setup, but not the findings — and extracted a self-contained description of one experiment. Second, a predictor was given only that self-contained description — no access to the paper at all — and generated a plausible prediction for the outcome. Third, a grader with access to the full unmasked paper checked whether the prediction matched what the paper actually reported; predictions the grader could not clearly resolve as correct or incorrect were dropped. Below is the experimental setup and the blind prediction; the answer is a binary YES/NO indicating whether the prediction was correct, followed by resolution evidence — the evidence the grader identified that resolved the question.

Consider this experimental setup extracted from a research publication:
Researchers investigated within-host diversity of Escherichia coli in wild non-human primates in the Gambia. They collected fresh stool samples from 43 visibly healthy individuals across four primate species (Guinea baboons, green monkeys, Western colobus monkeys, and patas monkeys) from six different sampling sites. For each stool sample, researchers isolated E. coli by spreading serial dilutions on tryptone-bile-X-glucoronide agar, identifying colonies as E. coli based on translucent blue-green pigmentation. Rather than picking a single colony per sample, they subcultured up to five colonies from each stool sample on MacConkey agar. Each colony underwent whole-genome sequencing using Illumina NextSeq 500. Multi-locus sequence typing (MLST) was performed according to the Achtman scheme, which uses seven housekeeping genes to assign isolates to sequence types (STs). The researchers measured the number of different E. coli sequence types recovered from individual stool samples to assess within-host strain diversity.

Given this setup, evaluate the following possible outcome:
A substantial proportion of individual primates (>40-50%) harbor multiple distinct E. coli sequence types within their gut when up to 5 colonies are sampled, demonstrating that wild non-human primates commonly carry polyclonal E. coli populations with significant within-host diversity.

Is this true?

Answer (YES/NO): YES